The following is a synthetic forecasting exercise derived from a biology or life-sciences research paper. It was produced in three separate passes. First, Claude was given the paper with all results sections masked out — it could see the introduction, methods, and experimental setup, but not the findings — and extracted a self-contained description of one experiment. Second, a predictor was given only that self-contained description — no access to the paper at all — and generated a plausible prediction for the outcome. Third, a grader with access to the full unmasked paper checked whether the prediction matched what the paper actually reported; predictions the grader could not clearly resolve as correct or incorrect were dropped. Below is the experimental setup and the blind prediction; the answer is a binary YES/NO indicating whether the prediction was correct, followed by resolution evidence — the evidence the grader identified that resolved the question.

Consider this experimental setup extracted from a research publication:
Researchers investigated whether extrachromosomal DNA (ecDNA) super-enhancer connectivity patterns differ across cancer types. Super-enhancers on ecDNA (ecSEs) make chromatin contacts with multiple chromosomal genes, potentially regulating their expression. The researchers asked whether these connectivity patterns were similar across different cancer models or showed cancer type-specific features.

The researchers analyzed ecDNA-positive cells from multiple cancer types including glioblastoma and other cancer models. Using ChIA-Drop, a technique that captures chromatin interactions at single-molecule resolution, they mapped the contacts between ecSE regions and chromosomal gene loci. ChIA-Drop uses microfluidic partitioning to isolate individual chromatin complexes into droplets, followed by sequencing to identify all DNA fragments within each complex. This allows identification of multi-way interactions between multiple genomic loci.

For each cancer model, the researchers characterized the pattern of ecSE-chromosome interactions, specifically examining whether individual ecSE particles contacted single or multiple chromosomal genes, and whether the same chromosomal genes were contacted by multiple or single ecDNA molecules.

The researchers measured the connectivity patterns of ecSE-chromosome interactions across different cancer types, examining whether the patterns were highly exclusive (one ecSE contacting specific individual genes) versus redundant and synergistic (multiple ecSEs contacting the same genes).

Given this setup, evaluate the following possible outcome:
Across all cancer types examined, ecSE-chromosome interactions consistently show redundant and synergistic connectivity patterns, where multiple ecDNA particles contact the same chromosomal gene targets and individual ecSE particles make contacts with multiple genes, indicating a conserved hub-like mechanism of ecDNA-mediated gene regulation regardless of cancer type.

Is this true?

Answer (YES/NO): NO